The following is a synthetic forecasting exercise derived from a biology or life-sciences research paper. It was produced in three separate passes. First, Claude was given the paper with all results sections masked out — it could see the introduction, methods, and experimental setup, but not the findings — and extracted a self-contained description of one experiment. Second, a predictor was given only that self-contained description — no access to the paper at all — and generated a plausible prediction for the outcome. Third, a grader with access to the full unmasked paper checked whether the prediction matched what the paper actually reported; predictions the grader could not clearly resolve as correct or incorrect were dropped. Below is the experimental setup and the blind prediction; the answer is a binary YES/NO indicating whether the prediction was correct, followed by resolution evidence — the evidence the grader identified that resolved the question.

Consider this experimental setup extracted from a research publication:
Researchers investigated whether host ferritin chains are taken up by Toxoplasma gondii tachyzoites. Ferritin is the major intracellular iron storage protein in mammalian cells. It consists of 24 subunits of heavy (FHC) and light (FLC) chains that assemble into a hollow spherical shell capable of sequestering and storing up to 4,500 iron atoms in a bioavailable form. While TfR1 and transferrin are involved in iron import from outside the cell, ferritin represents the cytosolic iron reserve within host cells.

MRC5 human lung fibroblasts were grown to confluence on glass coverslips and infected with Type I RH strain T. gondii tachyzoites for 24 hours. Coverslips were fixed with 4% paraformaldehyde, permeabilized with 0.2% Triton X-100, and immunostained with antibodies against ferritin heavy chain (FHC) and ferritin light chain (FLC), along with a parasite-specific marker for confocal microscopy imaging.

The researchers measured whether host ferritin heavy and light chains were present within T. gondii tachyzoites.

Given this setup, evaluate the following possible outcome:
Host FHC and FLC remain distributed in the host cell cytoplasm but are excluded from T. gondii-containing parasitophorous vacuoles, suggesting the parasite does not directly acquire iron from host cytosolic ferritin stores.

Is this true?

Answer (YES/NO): NO